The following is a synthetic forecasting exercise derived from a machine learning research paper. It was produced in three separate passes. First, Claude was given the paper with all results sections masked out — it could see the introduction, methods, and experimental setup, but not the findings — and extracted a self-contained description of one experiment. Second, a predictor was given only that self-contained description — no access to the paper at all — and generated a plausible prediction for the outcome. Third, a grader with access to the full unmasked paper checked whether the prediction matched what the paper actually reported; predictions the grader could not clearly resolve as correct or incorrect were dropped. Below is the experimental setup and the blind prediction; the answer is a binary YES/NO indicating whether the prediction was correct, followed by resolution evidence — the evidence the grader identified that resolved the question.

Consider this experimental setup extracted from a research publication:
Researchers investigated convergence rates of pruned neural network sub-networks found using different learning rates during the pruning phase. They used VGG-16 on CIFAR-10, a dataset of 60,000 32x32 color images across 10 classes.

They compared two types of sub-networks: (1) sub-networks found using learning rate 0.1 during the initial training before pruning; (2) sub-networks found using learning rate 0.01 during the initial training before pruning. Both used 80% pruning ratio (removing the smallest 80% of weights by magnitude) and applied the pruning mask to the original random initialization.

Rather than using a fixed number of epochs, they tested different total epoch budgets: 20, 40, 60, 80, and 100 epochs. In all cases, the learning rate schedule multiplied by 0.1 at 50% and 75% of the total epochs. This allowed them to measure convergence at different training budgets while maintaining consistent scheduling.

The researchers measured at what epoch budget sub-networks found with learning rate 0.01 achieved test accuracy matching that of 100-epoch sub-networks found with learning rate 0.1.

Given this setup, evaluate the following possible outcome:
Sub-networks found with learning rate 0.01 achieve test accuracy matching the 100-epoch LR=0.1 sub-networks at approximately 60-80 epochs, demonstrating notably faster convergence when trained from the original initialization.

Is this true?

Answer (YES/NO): NO